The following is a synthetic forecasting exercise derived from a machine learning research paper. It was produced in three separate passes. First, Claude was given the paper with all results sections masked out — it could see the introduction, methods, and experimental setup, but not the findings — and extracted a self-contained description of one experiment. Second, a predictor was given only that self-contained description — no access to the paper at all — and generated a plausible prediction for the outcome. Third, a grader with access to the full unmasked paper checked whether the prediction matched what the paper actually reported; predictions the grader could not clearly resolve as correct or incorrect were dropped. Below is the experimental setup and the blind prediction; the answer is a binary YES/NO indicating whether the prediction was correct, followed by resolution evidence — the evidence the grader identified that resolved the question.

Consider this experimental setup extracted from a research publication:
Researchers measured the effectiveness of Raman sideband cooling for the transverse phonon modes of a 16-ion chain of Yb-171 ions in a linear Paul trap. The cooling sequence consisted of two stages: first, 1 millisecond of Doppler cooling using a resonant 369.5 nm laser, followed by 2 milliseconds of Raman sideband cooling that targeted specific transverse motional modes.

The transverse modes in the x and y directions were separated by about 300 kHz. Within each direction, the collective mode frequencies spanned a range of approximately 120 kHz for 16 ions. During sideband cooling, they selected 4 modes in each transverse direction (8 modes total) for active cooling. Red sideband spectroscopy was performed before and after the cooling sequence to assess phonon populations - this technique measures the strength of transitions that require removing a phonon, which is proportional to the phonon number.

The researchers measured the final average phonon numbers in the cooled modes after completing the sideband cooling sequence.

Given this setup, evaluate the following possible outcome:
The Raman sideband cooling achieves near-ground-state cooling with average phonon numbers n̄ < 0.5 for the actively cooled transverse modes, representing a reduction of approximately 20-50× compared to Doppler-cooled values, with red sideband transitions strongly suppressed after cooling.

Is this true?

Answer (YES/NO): YES